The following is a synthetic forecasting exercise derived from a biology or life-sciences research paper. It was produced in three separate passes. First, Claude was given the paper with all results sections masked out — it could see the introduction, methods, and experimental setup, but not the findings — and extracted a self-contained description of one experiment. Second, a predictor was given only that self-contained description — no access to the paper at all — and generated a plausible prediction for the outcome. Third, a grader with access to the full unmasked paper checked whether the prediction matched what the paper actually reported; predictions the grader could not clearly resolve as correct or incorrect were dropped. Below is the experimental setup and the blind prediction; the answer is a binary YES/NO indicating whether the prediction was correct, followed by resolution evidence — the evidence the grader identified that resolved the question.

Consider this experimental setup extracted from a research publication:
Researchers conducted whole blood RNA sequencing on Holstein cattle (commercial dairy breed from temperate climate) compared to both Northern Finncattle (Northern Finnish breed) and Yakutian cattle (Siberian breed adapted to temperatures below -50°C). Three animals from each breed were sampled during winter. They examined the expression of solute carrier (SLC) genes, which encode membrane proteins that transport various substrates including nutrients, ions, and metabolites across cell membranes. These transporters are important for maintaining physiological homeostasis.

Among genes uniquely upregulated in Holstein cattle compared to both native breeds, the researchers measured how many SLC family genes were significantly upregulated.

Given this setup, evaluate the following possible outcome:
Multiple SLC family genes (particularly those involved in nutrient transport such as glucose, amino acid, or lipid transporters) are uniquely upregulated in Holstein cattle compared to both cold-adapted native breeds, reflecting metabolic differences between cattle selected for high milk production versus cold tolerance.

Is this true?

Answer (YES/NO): YES